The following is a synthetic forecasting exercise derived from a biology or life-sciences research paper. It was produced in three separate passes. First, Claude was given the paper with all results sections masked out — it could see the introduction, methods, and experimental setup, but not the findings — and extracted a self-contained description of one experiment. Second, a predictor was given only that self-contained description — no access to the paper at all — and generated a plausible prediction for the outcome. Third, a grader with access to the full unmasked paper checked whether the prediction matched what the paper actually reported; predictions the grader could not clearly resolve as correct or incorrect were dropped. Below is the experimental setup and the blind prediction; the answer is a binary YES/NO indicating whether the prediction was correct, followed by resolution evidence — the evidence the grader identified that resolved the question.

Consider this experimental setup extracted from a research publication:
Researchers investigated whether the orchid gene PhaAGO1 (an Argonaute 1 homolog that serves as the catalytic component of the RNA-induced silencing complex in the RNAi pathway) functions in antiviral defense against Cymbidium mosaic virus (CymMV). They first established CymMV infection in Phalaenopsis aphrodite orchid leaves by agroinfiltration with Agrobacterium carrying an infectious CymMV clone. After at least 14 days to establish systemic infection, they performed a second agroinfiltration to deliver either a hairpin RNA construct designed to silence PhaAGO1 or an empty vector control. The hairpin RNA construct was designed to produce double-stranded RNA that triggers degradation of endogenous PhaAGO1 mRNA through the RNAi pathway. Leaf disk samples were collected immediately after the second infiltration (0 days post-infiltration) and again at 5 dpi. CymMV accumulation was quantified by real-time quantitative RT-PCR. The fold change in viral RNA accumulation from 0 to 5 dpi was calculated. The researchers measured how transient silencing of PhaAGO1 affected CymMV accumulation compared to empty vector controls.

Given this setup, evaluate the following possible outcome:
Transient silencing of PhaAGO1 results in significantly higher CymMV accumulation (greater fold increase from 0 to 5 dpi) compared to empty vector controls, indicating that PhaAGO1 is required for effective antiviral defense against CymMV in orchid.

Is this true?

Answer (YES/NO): YES